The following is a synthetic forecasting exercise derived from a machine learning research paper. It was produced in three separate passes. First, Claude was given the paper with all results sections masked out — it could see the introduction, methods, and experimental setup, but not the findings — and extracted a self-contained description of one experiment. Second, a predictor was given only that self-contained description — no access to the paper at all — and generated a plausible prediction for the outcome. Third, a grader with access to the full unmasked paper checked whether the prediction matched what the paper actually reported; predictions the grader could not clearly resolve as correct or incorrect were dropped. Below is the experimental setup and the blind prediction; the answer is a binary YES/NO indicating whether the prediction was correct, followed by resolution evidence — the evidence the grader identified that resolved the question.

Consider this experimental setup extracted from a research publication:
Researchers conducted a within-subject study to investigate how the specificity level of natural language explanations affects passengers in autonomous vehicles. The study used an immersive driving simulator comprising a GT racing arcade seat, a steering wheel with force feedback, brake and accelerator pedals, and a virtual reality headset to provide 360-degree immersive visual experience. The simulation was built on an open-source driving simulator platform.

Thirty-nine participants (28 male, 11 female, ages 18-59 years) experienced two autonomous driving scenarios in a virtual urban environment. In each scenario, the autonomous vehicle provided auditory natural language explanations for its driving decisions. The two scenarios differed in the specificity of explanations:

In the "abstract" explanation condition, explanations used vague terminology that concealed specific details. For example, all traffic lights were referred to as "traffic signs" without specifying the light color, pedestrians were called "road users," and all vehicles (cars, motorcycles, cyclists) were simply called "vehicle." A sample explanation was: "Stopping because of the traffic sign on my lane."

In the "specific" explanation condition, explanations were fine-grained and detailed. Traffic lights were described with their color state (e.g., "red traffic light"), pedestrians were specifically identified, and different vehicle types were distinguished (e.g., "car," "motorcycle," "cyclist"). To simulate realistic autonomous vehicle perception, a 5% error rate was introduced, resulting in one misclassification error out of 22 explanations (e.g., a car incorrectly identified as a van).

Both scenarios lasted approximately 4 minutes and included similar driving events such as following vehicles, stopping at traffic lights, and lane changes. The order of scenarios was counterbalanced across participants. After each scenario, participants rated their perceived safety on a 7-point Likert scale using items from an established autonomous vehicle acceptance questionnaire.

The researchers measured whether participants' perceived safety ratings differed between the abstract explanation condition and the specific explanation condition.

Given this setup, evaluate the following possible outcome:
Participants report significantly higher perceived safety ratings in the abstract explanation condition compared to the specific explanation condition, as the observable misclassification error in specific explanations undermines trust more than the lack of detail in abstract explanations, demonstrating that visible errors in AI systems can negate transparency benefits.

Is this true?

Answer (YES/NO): NO